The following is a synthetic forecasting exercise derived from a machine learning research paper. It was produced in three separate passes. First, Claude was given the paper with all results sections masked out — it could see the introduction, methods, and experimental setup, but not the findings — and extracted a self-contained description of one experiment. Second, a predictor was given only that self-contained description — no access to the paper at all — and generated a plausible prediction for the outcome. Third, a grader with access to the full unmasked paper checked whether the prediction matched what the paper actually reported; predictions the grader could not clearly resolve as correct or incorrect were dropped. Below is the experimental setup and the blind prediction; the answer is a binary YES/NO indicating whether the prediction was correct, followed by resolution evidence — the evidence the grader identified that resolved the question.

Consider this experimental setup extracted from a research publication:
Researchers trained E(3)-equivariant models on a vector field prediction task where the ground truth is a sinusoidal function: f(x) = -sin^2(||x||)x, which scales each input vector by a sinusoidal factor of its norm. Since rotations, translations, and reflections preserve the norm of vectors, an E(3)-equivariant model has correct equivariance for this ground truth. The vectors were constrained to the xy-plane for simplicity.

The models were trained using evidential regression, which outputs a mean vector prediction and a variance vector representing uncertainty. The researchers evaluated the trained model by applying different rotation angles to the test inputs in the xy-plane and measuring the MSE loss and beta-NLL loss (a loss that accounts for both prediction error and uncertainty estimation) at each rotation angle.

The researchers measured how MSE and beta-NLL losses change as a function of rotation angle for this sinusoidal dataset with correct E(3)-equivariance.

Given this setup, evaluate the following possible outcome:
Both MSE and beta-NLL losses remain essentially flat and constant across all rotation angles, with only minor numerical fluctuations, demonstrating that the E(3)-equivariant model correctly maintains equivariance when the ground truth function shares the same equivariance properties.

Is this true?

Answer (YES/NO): YES